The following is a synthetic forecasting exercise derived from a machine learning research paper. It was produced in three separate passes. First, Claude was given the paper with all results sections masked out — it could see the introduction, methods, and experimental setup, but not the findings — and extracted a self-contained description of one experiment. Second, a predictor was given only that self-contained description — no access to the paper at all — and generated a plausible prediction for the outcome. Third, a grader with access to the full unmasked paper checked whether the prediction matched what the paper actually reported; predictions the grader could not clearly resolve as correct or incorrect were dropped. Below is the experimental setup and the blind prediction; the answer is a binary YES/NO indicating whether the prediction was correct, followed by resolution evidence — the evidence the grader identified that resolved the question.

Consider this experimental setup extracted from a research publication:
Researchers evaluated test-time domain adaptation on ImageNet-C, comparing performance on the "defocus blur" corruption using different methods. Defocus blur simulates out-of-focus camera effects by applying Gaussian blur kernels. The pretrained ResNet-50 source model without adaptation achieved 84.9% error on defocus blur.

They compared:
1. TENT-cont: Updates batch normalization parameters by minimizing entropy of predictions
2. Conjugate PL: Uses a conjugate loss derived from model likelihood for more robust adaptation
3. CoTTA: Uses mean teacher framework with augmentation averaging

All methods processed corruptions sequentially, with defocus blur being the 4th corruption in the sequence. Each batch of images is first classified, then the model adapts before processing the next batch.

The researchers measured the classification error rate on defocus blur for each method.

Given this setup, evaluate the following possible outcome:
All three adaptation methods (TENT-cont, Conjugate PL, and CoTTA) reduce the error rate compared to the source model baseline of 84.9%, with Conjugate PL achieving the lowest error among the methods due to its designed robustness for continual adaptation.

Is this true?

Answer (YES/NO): NO